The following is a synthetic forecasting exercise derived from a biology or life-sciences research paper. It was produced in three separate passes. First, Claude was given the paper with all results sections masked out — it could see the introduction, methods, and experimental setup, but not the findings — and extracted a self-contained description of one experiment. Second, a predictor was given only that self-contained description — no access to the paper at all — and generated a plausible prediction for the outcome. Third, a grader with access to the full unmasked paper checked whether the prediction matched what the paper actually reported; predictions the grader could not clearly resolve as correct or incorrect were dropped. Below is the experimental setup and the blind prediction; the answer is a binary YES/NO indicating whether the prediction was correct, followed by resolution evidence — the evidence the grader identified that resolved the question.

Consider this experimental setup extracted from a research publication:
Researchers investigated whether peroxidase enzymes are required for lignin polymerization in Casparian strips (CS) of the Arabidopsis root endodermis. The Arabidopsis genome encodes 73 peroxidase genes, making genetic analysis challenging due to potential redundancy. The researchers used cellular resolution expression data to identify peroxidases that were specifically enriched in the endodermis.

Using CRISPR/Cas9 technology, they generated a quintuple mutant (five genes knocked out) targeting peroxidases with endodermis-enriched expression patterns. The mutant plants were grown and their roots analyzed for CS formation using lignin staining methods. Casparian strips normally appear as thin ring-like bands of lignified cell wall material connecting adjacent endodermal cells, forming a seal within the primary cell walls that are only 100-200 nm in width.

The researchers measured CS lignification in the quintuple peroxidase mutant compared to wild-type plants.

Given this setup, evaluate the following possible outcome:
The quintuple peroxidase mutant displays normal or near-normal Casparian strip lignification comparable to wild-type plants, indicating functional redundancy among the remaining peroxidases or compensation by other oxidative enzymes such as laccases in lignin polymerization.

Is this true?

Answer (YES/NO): NO